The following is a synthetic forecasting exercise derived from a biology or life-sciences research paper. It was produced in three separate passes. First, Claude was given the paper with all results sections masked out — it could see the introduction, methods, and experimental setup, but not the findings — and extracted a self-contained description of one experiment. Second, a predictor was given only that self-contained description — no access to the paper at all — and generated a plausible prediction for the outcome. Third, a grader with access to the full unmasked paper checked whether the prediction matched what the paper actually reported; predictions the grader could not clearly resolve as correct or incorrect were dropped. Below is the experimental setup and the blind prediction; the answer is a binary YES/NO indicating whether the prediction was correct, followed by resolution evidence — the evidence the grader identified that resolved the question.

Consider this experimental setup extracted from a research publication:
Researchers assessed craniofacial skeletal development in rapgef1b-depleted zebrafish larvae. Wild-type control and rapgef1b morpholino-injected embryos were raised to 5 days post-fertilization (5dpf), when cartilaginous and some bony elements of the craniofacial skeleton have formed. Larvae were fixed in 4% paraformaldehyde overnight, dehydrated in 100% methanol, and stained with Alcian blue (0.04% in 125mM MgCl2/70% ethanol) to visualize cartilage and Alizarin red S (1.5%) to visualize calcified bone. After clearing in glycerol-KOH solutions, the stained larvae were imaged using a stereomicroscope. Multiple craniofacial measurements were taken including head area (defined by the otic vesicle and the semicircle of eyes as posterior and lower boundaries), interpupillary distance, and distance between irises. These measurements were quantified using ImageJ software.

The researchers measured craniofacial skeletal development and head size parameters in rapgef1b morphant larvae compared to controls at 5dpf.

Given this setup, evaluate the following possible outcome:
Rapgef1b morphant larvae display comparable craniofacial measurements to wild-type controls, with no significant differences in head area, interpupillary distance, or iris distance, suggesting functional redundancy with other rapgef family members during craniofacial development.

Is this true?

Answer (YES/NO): NO